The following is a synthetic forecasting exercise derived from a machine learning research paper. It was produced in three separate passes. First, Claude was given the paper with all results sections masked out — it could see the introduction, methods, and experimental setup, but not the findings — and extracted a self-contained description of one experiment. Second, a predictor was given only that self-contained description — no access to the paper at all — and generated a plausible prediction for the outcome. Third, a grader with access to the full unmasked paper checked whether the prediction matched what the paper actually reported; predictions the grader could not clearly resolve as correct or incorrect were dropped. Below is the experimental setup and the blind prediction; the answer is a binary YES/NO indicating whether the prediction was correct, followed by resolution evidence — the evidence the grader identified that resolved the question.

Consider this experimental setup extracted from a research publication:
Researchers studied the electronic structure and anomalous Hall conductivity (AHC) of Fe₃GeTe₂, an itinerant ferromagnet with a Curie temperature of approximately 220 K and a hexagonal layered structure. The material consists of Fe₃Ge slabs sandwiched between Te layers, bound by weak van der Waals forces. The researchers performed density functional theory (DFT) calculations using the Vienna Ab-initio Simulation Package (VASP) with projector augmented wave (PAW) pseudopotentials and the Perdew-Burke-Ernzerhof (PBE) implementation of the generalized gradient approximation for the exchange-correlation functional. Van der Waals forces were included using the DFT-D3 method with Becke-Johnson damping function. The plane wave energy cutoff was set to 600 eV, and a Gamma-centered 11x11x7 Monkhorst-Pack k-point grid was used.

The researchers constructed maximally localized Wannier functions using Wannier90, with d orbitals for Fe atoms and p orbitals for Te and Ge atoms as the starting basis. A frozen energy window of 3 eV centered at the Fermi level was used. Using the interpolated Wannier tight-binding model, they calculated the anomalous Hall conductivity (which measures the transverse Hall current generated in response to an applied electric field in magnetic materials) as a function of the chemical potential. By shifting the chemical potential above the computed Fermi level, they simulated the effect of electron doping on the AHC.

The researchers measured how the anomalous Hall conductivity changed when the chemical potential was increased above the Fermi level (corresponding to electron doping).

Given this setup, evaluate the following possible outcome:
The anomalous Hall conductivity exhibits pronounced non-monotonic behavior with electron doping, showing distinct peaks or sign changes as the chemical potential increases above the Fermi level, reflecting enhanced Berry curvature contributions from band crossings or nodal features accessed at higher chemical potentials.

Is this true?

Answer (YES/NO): YES